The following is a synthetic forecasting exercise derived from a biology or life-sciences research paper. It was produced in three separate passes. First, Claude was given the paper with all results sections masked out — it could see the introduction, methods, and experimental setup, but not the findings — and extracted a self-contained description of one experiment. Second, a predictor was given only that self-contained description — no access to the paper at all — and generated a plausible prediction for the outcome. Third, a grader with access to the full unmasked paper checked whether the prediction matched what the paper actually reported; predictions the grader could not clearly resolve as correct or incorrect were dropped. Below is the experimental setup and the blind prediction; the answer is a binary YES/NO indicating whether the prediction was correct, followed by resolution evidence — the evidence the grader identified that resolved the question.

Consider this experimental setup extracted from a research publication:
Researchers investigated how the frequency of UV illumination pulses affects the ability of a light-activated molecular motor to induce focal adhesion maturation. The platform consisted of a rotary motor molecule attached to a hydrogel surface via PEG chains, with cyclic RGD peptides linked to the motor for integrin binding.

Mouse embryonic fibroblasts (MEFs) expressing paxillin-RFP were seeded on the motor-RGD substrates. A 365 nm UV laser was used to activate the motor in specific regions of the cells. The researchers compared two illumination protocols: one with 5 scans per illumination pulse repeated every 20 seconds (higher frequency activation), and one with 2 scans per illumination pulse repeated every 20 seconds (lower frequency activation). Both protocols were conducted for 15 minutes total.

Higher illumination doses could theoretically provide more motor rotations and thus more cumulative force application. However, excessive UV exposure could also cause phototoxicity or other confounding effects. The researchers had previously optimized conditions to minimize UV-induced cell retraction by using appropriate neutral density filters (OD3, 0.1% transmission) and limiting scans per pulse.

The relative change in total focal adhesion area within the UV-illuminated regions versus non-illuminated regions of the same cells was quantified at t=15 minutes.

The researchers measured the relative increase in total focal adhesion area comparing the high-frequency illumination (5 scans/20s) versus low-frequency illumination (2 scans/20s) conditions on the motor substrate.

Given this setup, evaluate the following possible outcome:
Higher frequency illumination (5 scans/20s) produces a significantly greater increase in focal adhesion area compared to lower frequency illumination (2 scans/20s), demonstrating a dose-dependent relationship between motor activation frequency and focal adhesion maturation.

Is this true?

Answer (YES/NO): YES